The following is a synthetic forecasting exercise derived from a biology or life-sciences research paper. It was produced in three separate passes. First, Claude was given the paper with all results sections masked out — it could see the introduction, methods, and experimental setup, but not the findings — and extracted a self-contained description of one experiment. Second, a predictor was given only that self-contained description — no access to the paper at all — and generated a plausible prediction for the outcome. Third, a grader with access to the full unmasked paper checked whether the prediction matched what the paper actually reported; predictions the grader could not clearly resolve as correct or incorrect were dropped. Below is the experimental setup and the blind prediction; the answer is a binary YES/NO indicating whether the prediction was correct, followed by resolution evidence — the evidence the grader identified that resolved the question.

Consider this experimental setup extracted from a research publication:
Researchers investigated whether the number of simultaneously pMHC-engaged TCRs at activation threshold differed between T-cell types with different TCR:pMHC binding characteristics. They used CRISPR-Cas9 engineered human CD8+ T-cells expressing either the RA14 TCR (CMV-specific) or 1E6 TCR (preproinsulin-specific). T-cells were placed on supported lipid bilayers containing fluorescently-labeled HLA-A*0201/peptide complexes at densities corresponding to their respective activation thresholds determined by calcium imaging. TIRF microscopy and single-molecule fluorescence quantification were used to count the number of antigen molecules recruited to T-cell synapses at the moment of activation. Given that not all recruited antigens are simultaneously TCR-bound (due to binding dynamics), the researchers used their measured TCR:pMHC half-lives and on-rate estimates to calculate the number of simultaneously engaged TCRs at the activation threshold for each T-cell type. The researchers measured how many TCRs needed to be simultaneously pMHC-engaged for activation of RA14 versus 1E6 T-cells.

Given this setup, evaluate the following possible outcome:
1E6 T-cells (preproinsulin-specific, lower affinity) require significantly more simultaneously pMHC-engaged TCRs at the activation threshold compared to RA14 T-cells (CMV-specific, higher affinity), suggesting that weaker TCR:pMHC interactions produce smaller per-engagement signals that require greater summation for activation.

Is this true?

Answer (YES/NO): YES